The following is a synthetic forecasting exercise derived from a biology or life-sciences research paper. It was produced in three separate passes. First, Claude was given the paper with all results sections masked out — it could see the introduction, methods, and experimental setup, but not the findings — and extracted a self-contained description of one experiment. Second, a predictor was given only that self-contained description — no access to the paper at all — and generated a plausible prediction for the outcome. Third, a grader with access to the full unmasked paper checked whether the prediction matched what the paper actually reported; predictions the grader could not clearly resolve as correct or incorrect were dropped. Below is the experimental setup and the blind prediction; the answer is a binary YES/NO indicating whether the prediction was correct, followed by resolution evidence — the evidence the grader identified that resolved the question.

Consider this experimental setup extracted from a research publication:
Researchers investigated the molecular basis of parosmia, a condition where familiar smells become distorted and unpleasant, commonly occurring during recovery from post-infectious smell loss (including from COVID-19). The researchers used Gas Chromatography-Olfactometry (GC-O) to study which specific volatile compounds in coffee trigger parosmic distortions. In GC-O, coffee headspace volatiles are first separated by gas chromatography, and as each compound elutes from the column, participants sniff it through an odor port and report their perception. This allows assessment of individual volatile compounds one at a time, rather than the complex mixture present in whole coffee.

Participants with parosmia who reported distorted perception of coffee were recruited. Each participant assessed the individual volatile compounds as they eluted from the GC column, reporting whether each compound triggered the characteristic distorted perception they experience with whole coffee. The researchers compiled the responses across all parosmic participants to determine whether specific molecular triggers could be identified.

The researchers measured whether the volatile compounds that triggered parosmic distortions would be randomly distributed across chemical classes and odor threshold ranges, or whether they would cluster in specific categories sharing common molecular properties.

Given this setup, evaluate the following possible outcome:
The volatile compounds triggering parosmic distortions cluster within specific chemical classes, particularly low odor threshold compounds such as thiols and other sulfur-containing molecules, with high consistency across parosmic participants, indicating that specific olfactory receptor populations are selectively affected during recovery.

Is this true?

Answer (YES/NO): NO